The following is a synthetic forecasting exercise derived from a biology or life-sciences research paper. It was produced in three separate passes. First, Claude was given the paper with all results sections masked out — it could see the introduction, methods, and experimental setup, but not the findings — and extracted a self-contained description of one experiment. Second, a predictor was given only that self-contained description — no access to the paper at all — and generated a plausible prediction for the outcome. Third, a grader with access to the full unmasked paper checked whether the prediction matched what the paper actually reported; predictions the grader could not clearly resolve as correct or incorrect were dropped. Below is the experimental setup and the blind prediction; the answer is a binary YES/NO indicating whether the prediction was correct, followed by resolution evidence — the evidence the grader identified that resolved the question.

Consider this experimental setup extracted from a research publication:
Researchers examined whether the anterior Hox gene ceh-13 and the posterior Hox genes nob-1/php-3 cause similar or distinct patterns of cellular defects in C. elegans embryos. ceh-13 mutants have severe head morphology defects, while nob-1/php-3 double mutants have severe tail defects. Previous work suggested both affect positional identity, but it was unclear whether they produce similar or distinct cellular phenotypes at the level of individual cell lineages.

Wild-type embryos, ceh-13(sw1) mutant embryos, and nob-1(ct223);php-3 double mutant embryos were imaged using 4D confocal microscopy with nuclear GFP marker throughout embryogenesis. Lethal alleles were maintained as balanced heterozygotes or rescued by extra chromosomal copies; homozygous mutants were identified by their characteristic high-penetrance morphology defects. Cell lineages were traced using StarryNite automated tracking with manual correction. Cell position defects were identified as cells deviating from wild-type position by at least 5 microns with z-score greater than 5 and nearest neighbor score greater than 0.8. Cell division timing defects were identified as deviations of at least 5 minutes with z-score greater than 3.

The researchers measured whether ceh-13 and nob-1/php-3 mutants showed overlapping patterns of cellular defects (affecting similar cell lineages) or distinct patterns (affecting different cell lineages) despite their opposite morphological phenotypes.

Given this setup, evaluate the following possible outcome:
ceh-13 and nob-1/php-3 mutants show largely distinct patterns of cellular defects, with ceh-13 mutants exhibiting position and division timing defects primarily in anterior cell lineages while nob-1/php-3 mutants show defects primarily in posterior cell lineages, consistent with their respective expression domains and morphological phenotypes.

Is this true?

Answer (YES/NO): NO